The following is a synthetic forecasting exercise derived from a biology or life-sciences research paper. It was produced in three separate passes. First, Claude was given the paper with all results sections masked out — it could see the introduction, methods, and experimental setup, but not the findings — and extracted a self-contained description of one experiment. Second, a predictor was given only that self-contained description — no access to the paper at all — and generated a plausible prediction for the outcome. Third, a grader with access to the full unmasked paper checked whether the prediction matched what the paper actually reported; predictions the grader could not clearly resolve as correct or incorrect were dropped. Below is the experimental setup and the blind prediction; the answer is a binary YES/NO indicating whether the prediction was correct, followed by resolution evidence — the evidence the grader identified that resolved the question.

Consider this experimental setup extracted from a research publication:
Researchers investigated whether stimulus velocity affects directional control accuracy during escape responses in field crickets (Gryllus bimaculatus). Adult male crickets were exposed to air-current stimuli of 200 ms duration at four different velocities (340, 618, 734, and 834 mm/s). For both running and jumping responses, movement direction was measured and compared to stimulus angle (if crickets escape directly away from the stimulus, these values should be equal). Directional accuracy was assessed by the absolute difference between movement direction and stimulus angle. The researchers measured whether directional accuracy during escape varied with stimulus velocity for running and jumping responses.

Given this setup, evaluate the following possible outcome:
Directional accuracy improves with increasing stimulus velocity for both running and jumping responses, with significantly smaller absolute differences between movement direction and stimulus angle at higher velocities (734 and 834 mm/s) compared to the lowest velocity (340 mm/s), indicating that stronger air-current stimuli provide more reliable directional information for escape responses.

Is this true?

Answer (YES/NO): NO